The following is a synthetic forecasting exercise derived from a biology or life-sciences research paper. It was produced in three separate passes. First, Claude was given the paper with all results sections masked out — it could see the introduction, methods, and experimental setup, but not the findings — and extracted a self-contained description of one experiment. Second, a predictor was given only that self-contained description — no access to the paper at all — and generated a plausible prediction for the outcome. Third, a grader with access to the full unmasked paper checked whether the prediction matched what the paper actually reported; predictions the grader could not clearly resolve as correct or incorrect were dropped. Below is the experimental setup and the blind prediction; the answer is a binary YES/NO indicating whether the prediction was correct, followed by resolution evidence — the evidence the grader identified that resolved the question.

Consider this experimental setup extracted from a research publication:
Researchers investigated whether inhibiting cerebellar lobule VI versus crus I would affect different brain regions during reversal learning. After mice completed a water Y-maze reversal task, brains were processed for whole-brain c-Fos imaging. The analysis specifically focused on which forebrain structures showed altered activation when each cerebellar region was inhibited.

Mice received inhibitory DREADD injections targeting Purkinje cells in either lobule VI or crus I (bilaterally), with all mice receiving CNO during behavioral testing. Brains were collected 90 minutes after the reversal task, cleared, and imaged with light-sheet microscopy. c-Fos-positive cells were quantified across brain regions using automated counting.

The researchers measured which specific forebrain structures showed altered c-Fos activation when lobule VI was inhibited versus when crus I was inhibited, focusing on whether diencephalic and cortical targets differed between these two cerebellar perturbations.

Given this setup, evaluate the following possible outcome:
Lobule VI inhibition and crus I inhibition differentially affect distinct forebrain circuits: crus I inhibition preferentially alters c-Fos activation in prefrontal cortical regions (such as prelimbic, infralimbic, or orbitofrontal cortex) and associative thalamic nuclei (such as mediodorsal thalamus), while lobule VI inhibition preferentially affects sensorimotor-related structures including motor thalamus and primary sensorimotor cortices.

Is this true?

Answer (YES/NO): NO